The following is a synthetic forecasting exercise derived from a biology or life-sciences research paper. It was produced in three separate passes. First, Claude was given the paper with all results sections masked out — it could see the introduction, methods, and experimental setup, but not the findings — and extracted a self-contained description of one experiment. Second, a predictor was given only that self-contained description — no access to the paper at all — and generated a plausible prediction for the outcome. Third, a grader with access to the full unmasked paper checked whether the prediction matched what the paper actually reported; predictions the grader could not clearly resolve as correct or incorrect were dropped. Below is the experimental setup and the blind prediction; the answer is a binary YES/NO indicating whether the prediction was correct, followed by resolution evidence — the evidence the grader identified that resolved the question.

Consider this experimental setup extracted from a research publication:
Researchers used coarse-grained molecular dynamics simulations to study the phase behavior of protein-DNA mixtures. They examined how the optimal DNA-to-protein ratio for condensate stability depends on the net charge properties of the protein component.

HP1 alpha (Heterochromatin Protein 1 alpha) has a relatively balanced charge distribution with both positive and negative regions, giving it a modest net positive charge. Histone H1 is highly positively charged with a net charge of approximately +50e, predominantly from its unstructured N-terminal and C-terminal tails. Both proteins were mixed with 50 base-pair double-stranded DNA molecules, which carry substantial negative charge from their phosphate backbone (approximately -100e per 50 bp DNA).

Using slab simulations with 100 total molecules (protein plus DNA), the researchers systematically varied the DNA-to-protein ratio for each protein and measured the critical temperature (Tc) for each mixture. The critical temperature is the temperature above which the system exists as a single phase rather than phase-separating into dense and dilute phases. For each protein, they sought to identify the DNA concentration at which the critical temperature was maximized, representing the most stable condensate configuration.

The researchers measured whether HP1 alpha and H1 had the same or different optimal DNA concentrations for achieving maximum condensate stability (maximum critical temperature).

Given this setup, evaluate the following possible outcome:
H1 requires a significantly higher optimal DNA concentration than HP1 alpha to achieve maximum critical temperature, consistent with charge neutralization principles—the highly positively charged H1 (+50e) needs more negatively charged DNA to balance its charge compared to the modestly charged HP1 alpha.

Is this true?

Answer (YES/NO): NO